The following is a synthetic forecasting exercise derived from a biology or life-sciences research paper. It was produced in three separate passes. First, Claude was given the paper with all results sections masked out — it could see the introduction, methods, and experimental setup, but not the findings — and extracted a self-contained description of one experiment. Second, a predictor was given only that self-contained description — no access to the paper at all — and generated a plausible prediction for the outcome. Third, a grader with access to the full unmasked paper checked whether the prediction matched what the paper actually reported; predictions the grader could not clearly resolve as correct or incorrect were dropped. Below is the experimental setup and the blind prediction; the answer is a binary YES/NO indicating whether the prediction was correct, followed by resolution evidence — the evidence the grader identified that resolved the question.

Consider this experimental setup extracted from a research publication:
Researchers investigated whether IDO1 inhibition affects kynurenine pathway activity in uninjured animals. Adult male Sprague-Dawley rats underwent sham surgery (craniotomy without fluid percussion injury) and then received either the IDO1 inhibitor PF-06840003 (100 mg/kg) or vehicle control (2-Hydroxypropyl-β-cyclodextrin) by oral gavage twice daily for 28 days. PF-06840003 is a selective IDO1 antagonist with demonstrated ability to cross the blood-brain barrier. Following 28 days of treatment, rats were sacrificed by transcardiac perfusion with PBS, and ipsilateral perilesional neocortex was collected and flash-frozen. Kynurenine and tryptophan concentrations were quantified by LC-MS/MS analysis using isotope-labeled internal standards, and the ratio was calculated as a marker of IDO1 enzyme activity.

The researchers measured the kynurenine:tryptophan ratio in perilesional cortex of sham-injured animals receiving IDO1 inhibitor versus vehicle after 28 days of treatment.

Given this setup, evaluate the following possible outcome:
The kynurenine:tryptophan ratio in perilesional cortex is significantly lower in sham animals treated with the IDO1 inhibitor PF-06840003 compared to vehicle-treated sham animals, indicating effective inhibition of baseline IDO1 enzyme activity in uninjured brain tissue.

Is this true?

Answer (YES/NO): NO